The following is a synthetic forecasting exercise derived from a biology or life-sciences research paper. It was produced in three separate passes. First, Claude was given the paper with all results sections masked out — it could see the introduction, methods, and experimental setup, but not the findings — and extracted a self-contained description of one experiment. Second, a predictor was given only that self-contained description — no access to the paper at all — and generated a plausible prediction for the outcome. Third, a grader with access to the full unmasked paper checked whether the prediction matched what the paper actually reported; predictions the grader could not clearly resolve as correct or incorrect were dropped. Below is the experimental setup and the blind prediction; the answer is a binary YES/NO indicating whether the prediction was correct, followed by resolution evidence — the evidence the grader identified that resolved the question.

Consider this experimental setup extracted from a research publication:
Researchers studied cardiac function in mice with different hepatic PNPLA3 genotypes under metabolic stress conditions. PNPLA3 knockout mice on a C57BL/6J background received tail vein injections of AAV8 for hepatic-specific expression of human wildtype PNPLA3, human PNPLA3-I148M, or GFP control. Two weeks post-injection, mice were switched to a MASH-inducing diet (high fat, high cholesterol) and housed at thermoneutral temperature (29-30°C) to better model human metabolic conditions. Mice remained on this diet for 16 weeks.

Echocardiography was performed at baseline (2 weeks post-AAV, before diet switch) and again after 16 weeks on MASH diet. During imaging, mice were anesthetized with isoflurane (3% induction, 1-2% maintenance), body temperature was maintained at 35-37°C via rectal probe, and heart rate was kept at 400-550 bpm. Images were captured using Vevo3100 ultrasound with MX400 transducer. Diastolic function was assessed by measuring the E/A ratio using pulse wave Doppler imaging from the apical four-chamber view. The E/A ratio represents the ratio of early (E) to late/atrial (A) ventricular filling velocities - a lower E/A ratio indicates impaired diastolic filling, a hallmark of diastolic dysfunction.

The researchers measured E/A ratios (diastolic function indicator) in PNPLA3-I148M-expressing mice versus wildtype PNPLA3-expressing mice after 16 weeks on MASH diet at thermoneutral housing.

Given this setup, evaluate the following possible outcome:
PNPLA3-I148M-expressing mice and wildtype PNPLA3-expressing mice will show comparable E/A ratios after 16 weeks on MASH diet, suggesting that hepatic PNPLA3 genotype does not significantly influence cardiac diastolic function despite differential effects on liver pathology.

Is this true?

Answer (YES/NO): NO